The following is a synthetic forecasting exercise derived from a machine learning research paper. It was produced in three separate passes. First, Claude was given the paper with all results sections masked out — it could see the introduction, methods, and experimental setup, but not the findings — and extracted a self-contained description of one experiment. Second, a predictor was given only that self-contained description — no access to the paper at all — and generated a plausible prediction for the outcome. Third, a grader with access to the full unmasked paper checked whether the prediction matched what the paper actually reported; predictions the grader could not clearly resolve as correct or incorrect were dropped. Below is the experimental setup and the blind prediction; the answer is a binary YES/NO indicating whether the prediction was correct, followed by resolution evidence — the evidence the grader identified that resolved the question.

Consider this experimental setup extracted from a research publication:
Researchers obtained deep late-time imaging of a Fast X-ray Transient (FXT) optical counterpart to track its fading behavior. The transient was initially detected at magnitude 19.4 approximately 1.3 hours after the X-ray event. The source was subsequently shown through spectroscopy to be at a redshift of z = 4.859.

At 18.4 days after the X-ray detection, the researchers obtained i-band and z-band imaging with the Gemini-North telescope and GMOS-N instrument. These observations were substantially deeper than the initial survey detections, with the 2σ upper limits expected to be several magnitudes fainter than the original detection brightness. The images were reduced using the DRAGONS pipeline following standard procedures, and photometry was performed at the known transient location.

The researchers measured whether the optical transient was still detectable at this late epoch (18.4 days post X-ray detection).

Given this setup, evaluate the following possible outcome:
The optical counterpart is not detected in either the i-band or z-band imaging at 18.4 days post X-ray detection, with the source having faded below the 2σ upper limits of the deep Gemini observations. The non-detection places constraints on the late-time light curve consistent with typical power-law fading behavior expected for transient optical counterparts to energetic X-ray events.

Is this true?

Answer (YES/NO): YES